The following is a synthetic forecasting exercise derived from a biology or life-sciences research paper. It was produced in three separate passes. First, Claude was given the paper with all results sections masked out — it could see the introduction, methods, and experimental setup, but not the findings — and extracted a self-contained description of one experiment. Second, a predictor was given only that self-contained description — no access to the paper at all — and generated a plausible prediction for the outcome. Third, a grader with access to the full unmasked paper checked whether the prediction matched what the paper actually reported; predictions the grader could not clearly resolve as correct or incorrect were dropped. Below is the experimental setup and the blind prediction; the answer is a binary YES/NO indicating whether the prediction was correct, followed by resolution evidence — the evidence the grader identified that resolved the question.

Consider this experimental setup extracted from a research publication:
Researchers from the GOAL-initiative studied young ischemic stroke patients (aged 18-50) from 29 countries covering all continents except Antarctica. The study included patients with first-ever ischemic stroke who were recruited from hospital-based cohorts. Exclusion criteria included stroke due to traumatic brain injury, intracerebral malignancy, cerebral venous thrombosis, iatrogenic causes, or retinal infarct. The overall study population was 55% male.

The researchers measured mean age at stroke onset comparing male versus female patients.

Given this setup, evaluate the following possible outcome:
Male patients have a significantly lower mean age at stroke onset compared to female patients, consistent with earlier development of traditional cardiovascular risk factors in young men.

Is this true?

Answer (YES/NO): NO